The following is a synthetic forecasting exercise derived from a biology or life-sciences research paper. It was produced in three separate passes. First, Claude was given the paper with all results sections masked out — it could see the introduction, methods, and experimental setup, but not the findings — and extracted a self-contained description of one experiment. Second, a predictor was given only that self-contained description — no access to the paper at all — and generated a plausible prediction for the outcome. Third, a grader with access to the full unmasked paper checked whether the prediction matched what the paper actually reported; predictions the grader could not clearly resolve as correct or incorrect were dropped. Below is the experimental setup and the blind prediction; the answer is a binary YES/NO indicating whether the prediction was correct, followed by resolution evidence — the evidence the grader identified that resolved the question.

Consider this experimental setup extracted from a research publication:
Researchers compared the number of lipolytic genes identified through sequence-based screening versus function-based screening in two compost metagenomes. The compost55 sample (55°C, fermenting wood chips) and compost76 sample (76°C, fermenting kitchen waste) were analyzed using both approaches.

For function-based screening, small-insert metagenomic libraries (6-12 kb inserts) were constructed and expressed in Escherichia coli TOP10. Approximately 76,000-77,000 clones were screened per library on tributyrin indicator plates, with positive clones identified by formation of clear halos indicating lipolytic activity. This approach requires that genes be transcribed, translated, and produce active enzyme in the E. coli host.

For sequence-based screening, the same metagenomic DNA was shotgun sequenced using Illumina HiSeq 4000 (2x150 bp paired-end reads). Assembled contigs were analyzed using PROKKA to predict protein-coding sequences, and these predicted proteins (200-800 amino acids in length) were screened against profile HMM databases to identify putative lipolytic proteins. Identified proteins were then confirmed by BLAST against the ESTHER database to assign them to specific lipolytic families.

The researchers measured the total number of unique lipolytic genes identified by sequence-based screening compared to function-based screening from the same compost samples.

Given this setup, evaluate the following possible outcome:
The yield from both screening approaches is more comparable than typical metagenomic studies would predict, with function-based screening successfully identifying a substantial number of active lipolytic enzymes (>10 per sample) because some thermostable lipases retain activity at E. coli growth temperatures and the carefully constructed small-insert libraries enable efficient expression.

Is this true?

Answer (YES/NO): NO